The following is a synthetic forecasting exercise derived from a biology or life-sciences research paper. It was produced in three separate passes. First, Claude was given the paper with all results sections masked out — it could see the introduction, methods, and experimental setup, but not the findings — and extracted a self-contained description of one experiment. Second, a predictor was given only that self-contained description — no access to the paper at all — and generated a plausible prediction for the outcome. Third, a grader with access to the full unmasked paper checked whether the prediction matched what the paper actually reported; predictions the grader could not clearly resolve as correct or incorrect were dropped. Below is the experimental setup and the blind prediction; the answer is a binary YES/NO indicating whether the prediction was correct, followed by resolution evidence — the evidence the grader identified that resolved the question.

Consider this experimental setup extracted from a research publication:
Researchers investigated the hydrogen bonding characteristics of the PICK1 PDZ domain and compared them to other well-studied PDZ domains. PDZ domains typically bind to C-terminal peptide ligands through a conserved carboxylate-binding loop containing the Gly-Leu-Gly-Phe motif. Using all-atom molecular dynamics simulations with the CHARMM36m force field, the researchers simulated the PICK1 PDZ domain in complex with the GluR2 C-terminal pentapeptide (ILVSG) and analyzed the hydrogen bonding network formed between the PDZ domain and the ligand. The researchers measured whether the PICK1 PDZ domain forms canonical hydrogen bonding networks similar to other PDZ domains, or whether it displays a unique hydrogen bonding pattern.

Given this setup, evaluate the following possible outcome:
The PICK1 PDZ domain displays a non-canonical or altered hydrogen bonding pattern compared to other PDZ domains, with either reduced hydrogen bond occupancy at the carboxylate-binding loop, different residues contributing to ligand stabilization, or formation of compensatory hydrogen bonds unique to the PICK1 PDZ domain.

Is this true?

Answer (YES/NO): NO